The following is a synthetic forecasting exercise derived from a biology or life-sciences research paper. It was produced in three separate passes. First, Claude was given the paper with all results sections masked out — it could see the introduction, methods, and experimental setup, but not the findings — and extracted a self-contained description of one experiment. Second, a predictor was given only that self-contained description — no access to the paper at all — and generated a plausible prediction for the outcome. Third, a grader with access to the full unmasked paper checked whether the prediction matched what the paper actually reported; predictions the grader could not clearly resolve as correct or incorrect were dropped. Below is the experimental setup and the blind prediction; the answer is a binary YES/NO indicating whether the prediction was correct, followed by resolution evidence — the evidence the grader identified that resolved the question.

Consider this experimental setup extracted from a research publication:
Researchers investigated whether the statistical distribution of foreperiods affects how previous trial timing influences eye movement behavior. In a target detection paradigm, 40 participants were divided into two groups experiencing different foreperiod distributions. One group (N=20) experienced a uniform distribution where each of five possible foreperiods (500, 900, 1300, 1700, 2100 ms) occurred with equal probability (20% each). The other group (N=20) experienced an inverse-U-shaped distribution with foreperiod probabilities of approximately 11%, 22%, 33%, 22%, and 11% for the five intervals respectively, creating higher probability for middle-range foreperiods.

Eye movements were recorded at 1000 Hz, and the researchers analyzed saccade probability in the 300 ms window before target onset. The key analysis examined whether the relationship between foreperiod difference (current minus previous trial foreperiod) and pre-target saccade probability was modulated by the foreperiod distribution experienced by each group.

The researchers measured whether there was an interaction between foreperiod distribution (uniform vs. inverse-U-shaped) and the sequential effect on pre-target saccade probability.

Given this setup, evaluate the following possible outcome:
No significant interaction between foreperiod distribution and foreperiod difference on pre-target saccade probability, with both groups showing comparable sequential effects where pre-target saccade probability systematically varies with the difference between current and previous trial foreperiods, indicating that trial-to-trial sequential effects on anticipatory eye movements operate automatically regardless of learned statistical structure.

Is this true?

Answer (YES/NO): NO